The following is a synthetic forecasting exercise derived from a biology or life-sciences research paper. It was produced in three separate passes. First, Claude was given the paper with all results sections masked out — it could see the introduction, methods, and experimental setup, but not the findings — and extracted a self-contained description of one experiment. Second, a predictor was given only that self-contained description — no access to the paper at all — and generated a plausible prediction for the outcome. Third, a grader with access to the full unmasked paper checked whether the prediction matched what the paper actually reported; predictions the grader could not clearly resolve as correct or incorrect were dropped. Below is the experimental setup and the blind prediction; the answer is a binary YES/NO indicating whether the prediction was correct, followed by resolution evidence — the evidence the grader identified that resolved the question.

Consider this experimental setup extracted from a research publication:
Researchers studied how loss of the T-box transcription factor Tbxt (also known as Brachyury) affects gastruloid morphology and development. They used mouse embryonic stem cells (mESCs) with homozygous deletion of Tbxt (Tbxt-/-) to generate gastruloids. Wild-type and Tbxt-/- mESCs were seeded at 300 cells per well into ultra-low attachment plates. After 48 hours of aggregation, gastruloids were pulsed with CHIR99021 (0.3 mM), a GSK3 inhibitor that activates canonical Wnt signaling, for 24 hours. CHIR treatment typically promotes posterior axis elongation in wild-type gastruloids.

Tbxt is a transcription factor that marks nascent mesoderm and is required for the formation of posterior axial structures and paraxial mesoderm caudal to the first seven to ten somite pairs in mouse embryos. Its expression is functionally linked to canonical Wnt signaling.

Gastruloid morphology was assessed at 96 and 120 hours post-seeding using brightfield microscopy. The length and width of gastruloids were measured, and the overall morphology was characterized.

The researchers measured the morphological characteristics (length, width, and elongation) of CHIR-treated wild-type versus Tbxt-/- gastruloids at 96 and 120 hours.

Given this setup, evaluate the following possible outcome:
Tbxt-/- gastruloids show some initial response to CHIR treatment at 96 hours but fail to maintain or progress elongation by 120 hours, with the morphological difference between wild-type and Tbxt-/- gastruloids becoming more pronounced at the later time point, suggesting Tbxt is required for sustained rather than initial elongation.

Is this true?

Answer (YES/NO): NO